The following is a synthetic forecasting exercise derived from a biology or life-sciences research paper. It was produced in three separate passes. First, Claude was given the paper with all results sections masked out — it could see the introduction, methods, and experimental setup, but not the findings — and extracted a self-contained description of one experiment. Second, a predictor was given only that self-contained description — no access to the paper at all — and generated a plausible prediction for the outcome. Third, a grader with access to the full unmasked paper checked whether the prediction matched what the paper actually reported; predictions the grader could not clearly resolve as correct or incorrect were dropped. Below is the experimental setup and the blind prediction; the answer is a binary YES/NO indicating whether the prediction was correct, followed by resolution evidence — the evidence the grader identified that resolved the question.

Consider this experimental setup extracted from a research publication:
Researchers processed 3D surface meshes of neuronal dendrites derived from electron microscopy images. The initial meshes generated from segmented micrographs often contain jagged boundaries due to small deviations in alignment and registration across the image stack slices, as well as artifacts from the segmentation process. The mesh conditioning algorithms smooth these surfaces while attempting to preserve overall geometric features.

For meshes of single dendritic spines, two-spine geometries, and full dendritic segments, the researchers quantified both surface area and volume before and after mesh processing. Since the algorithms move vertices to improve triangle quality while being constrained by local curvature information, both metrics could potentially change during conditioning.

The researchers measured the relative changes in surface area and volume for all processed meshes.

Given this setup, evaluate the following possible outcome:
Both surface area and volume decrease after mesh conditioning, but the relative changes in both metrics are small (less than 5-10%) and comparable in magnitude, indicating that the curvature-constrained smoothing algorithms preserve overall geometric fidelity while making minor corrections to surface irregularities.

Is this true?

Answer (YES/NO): NO